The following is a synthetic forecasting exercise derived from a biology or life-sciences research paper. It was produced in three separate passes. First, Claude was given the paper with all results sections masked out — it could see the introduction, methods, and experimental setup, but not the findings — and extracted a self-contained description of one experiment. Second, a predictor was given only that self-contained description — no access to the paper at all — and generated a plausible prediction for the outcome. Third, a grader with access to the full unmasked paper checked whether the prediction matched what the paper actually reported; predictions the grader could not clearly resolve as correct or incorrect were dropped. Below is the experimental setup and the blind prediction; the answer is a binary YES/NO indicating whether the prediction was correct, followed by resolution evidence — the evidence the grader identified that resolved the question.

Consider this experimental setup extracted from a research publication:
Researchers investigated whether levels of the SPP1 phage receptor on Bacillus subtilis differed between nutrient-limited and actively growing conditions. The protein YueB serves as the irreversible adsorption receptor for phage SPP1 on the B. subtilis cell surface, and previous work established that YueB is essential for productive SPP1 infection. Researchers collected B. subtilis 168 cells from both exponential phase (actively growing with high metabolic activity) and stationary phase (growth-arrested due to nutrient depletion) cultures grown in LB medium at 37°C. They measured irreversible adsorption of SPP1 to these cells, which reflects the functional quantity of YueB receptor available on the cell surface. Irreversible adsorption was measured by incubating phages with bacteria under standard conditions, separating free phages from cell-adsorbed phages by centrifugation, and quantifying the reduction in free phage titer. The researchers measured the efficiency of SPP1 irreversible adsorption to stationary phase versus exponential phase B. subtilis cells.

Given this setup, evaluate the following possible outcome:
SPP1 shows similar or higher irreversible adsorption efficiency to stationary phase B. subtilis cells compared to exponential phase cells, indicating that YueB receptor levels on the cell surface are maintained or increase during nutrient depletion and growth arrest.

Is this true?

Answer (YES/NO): NO